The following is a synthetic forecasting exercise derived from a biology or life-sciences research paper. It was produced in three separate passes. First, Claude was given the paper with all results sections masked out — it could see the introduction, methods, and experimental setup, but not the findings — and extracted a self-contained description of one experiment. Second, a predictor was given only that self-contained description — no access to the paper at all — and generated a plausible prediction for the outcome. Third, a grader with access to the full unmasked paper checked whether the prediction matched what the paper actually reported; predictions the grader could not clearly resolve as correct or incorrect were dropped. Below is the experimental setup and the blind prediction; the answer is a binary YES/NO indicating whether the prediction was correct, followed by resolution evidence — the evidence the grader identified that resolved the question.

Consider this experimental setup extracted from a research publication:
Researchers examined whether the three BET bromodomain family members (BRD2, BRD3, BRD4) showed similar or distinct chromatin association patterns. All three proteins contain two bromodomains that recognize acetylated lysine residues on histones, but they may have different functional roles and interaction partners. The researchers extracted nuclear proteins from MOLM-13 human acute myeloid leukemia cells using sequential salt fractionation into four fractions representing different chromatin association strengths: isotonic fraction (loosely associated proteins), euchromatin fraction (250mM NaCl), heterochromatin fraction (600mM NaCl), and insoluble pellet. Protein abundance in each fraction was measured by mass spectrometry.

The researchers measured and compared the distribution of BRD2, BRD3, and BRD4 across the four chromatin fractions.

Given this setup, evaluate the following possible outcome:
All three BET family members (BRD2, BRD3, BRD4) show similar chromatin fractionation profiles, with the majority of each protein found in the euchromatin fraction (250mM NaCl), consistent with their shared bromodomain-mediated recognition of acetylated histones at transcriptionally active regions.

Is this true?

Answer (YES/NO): NO